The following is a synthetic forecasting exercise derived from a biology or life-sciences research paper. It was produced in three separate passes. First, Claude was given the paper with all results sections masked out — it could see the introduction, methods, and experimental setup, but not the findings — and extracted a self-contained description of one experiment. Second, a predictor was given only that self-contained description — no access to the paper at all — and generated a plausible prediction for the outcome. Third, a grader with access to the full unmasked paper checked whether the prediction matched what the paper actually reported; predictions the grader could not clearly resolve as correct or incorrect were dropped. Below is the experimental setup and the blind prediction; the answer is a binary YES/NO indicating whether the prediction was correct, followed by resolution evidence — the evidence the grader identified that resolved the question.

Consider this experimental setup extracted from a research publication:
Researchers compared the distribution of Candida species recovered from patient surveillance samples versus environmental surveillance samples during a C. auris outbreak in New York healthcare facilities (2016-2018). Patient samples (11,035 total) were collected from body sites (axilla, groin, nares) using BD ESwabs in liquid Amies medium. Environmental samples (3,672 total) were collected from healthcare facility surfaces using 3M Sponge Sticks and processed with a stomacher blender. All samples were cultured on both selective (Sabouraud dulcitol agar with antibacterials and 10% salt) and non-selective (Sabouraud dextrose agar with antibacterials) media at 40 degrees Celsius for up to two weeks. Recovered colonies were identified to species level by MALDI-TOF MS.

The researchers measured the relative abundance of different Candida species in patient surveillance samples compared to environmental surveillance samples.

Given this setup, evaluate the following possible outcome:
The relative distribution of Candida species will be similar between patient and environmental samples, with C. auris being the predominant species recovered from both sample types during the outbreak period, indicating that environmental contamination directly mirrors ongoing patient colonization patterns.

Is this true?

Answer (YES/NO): NO